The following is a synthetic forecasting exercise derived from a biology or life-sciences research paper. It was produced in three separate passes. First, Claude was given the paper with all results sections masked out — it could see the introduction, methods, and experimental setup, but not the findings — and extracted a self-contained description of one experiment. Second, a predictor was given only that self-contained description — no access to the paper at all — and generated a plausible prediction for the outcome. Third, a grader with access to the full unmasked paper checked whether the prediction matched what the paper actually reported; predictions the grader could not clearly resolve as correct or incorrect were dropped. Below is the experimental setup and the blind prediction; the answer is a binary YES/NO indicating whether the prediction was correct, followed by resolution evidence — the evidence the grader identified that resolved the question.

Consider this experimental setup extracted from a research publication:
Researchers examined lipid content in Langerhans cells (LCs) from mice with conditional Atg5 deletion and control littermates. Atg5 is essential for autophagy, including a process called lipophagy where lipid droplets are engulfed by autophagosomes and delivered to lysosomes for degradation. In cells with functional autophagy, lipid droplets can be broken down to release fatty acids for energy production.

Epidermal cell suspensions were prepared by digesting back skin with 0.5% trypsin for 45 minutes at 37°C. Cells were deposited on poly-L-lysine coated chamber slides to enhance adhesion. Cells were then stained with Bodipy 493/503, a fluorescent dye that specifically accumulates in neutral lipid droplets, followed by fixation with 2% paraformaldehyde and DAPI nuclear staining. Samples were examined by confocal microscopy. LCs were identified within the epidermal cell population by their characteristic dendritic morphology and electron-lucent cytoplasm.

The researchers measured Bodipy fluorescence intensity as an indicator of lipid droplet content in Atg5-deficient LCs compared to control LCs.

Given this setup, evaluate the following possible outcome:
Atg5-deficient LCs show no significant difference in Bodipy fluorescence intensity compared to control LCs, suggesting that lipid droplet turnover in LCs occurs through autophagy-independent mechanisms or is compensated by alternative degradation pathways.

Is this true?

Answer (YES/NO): NO